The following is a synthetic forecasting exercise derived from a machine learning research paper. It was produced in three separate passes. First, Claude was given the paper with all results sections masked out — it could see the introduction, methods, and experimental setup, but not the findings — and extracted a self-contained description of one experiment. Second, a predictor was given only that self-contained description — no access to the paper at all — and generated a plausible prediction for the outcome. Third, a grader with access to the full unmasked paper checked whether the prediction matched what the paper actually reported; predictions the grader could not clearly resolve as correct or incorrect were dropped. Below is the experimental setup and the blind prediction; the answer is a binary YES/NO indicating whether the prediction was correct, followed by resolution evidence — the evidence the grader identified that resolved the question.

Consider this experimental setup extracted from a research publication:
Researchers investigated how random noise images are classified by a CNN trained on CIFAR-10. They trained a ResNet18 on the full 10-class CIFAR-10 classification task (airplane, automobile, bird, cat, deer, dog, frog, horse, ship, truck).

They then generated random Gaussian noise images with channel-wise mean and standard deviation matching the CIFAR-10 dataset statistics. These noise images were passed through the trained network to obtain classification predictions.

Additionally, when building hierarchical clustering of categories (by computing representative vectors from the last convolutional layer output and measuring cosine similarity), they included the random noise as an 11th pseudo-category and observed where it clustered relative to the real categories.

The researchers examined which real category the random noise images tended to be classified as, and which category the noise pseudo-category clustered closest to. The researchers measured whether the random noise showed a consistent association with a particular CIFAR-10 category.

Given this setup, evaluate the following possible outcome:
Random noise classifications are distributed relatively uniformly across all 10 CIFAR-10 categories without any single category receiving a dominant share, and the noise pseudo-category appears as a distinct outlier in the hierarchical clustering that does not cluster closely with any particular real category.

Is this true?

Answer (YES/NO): NO